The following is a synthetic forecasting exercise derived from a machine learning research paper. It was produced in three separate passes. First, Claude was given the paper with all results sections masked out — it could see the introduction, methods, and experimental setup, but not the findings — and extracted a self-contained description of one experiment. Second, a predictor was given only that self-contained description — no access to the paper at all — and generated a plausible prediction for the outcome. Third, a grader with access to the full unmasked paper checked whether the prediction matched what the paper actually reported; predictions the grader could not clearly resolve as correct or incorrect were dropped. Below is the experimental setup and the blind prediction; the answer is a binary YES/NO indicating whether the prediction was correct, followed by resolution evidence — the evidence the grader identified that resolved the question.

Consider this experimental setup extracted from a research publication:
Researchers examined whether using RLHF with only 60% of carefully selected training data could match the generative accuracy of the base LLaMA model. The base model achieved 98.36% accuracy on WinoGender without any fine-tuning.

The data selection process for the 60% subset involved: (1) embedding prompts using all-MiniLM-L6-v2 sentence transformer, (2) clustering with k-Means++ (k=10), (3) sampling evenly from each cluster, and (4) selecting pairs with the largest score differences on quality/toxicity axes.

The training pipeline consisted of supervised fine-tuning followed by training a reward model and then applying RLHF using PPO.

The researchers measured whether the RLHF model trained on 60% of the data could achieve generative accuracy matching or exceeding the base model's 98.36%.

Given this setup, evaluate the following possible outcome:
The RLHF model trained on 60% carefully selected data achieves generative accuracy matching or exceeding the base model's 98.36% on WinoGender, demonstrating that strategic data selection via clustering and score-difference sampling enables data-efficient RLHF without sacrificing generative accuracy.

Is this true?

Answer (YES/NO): YES